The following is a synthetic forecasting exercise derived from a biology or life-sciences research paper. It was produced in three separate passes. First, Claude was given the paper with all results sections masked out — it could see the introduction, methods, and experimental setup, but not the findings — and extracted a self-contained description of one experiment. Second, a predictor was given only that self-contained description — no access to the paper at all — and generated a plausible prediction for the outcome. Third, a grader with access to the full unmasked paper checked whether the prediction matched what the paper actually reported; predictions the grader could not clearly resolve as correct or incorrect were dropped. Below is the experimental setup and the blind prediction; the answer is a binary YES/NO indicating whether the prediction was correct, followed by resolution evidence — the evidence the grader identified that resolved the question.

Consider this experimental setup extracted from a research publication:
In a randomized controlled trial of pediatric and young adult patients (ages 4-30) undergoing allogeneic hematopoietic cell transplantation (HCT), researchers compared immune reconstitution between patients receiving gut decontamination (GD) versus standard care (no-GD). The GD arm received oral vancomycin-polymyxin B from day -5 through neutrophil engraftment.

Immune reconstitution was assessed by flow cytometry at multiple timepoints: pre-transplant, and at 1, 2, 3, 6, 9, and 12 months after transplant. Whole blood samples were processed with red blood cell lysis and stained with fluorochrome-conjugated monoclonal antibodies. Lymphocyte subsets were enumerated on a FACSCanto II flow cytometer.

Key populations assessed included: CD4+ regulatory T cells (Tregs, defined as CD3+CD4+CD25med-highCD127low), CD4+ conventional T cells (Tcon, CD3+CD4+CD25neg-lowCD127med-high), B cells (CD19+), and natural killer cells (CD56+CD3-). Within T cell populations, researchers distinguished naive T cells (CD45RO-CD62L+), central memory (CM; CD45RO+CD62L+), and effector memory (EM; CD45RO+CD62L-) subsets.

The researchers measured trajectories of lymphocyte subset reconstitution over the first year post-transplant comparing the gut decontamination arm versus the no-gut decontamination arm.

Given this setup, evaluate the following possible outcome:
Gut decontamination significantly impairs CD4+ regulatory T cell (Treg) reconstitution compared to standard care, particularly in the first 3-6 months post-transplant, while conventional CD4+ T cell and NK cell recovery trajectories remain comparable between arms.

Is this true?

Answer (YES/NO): NO